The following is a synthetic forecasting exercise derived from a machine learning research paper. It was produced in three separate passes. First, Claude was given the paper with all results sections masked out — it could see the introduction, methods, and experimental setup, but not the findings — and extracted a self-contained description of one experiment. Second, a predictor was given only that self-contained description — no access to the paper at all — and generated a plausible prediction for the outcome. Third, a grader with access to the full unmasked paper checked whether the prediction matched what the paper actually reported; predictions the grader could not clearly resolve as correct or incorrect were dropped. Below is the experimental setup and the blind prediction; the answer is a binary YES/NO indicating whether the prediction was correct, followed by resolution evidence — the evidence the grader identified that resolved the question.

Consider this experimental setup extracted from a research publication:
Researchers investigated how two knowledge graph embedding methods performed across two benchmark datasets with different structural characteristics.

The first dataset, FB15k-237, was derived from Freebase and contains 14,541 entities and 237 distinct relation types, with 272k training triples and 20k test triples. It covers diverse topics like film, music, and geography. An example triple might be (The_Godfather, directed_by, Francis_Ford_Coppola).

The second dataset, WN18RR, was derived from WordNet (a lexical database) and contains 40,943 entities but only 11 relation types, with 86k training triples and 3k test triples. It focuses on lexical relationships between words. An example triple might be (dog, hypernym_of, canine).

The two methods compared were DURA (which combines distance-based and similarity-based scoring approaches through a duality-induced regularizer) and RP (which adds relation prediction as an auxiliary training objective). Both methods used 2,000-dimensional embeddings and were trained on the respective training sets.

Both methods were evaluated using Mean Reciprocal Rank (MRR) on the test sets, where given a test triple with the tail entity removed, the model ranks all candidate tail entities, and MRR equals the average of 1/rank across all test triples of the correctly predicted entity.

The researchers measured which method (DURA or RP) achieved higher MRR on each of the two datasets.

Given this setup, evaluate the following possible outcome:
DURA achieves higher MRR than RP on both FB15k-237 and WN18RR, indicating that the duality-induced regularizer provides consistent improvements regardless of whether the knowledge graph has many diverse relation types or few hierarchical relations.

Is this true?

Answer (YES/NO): NO